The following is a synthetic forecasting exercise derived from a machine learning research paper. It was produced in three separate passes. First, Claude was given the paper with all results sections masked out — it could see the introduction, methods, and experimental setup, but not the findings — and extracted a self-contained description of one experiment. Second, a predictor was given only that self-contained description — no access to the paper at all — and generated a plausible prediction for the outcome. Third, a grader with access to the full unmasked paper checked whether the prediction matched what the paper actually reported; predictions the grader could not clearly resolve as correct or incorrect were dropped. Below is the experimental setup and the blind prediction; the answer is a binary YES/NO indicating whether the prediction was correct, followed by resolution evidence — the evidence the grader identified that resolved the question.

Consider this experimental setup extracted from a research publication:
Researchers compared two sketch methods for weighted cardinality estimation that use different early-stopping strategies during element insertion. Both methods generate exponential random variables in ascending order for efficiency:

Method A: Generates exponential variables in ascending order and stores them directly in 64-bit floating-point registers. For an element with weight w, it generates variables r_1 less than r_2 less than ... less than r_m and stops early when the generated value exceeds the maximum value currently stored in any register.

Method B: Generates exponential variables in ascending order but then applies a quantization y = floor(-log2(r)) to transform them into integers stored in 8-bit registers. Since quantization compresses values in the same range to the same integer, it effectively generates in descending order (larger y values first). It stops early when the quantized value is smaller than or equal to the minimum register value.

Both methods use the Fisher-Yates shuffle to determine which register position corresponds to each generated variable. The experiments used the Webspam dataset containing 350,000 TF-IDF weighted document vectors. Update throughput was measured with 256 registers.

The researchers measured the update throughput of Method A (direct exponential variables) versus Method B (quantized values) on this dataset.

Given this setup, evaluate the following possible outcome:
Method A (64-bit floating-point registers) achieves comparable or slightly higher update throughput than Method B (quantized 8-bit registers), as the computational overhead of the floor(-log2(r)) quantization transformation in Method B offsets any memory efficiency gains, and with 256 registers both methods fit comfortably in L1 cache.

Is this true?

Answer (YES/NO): NO